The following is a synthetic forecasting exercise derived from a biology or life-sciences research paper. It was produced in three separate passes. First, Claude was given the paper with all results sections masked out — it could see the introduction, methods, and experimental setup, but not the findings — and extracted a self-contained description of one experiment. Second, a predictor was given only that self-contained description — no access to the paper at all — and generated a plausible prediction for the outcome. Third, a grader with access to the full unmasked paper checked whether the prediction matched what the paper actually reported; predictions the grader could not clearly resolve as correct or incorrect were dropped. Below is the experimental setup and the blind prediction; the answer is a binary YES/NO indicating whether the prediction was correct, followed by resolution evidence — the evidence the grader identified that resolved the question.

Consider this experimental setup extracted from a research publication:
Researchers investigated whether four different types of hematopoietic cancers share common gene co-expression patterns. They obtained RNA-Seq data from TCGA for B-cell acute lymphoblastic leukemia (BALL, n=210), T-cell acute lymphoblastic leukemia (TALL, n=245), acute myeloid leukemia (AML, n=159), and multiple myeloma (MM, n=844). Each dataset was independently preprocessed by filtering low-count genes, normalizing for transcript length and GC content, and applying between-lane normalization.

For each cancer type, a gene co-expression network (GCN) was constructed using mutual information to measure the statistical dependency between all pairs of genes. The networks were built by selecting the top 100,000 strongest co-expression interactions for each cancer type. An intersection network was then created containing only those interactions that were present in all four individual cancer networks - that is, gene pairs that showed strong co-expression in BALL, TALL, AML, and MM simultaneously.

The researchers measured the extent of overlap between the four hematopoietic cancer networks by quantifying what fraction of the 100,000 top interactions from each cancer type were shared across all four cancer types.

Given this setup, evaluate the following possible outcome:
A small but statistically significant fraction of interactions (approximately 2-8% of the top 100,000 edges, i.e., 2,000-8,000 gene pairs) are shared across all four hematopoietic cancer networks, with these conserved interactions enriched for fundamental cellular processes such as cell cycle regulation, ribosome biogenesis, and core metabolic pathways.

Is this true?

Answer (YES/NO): YES